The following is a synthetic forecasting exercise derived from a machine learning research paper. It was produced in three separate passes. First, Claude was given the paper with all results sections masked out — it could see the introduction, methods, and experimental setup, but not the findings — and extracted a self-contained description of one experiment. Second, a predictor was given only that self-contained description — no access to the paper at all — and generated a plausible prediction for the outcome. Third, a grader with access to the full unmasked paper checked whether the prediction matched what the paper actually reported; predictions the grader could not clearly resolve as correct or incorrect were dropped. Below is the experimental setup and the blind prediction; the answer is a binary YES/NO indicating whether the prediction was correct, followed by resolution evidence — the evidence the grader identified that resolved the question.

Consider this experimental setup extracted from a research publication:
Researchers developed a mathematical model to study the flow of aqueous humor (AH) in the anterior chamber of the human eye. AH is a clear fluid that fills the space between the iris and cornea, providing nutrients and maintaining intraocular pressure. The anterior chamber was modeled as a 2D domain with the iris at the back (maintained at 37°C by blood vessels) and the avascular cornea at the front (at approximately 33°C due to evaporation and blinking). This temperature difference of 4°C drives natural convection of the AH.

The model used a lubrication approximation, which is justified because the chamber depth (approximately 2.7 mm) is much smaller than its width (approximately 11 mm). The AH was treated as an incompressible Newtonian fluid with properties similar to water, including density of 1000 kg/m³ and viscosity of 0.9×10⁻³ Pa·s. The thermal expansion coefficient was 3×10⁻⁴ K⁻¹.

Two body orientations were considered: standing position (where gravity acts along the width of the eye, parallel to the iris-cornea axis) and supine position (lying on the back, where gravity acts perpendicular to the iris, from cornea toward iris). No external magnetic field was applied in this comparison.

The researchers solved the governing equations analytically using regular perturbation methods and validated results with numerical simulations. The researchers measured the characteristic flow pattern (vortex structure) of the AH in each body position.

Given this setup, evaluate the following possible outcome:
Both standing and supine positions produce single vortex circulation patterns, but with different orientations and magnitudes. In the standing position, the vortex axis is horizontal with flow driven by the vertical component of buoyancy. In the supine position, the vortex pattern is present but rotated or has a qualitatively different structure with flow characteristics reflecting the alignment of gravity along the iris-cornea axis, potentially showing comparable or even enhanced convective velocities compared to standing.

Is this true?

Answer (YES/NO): NO